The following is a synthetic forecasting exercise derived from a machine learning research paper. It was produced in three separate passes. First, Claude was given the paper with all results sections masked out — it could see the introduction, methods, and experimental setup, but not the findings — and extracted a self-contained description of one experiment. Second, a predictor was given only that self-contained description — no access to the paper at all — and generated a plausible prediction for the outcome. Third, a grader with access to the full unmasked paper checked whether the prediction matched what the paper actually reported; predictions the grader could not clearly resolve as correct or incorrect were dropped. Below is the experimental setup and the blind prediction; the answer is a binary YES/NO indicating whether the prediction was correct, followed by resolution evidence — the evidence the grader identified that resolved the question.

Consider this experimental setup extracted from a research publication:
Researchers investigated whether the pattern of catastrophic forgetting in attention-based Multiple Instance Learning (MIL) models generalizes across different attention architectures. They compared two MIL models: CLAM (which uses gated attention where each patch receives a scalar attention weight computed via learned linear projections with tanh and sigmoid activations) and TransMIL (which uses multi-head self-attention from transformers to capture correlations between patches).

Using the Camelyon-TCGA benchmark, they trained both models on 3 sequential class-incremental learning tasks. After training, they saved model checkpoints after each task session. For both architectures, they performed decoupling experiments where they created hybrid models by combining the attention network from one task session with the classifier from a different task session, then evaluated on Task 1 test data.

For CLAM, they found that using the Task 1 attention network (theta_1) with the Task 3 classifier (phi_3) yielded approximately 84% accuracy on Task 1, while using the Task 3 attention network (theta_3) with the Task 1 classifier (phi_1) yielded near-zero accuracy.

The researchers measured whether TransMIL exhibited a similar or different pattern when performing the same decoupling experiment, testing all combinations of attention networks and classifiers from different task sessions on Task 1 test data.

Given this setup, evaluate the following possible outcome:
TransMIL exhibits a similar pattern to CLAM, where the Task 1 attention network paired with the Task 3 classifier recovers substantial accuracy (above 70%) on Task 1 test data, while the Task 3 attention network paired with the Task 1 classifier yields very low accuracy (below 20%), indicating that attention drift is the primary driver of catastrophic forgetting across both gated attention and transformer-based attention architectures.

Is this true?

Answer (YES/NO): YES